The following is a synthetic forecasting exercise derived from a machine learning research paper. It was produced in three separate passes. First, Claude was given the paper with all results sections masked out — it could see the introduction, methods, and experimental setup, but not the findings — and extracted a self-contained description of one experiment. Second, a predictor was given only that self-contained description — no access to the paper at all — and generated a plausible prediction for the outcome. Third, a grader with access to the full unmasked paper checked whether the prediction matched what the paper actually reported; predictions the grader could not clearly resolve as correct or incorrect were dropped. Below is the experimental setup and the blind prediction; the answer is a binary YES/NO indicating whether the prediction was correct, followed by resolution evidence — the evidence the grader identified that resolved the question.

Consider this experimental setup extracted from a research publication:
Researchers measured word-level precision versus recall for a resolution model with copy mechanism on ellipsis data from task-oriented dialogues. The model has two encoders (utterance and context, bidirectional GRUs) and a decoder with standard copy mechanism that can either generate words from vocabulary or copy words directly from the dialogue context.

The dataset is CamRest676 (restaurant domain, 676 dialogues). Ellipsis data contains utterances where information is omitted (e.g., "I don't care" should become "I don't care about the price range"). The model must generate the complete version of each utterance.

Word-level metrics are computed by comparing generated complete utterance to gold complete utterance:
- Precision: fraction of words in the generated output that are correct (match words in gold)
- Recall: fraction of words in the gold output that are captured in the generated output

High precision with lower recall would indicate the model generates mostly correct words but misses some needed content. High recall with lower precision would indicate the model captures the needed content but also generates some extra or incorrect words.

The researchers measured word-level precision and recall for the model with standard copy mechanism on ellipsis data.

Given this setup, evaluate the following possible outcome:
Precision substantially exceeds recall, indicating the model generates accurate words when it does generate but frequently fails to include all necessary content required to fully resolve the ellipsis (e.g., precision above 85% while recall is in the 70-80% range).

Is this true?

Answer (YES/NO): NO